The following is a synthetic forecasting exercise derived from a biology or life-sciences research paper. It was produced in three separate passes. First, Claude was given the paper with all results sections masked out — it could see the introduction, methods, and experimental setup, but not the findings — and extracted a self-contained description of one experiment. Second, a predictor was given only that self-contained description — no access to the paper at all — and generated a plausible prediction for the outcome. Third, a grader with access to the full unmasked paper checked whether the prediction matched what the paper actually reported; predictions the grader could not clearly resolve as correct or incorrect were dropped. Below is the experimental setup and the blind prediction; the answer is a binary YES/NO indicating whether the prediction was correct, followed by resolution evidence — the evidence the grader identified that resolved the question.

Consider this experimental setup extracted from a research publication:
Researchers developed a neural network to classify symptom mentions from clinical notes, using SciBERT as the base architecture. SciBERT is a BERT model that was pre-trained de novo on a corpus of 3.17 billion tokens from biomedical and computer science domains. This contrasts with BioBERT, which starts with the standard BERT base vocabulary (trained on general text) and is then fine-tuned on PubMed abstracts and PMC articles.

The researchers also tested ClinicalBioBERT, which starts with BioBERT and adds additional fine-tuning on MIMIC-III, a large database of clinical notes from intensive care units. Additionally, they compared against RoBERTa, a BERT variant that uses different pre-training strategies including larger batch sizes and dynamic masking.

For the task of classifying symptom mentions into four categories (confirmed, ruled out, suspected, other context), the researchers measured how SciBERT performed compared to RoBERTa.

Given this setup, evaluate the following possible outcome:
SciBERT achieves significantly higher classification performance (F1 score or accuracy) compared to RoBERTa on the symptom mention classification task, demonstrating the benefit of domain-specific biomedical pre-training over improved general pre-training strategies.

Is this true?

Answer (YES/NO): NO